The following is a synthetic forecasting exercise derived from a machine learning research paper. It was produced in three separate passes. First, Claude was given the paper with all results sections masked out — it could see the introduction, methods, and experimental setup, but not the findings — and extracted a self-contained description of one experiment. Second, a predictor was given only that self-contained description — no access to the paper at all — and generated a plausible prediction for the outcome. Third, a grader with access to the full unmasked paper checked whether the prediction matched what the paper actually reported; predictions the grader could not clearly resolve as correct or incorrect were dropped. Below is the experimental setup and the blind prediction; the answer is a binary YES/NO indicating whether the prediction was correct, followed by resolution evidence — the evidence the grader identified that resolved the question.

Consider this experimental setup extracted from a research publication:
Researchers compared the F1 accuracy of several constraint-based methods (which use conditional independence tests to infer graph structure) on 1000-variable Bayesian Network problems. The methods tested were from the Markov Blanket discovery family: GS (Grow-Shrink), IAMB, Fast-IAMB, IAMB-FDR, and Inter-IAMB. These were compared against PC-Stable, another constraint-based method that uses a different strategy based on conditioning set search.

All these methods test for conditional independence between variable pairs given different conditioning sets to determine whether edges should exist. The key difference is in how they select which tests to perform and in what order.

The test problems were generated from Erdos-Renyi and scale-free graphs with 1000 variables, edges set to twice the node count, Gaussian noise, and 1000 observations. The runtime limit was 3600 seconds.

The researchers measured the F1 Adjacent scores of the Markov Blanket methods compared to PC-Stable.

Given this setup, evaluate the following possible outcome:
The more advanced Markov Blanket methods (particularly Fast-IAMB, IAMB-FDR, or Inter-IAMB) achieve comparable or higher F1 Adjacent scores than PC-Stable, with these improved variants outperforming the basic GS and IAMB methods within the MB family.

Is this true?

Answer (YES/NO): NO